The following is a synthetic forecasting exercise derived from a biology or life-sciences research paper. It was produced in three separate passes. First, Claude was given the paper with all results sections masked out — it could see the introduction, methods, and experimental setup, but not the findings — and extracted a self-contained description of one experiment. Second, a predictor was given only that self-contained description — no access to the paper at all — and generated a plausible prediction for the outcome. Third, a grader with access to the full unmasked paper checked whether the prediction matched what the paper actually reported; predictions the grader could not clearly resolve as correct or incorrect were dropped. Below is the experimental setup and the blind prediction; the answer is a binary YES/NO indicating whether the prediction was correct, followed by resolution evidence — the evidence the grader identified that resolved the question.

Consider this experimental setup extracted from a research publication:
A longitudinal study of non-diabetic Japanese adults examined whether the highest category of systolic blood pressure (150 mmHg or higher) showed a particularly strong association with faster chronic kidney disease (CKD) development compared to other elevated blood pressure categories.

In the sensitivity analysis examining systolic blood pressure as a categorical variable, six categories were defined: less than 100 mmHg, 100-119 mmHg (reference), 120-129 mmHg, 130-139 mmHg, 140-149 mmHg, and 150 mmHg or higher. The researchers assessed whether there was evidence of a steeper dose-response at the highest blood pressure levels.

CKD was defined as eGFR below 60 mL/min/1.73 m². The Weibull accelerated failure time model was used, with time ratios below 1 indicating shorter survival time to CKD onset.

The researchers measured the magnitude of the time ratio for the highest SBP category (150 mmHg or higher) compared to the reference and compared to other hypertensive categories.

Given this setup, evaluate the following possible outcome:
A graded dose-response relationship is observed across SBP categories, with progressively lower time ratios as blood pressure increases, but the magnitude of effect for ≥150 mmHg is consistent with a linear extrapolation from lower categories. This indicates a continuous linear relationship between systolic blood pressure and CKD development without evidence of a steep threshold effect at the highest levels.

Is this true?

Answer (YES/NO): NO